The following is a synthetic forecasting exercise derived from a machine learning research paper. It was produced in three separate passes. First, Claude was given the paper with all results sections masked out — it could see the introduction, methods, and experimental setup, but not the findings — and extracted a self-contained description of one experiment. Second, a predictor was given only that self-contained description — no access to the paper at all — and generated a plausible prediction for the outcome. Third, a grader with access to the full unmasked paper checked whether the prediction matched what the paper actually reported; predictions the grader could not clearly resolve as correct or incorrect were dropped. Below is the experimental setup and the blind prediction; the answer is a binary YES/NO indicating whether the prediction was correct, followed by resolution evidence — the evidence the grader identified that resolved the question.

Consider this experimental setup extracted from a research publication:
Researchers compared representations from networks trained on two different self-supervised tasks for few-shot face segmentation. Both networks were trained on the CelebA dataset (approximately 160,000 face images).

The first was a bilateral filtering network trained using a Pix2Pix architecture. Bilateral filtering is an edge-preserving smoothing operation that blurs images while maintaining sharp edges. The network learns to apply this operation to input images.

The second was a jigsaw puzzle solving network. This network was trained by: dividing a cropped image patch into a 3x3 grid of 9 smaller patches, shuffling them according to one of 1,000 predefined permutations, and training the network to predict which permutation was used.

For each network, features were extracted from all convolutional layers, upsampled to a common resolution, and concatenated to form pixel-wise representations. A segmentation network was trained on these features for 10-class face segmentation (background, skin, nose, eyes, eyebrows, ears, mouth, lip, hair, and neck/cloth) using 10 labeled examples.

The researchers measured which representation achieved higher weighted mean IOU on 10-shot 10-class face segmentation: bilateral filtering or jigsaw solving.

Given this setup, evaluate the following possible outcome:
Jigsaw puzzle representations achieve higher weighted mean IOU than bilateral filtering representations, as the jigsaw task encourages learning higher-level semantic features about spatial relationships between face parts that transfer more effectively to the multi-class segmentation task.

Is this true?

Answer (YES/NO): YES